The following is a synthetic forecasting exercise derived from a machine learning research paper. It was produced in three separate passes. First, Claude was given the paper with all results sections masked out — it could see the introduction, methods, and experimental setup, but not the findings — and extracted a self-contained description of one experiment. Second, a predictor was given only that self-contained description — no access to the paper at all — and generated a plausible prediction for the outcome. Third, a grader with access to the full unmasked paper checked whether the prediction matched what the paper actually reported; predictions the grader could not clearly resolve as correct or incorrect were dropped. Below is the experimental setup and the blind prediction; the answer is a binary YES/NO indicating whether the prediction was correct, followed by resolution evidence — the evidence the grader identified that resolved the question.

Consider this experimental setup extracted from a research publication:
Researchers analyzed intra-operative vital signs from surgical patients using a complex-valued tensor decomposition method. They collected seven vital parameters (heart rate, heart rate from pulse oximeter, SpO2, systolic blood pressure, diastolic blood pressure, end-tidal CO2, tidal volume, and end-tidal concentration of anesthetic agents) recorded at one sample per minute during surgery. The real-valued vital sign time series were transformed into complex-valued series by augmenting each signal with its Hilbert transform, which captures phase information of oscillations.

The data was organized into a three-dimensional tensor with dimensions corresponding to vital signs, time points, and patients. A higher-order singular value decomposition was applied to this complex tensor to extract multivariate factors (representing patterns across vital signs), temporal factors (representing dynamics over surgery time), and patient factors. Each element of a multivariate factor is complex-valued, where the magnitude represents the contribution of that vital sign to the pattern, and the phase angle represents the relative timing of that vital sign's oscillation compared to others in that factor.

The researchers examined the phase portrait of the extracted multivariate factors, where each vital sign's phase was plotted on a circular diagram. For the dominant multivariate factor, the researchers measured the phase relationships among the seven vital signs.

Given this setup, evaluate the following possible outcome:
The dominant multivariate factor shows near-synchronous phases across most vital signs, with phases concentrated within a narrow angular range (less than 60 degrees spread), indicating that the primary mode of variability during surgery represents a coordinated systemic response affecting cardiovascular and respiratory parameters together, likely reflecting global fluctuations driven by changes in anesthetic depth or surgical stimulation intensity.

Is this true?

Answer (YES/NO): NO